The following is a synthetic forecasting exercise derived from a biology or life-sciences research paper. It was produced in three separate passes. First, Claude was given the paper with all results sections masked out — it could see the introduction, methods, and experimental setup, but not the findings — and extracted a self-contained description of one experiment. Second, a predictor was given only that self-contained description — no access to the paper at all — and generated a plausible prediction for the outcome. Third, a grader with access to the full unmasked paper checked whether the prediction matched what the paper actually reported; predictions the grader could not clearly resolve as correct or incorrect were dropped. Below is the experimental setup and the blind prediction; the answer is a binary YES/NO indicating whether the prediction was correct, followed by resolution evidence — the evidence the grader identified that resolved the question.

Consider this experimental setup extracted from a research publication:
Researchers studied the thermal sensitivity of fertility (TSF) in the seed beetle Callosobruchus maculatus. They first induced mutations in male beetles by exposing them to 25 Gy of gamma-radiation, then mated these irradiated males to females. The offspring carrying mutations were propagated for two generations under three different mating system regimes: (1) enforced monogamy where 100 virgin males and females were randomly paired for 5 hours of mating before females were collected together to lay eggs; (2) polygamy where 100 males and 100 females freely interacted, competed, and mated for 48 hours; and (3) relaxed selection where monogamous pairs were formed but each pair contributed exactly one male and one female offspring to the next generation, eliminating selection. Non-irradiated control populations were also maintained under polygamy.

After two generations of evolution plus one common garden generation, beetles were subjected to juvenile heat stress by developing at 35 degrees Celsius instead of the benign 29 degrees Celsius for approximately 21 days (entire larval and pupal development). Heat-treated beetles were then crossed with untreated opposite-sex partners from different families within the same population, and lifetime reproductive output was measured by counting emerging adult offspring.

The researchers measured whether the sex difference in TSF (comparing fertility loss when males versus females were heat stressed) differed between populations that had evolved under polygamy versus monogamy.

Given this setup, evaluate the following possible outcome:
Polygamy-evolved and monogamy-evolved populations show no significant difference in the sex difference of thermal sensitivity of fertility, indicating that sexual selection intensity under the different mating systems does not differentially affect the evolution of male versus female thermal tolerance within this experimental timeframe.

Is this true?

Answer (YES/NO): NO